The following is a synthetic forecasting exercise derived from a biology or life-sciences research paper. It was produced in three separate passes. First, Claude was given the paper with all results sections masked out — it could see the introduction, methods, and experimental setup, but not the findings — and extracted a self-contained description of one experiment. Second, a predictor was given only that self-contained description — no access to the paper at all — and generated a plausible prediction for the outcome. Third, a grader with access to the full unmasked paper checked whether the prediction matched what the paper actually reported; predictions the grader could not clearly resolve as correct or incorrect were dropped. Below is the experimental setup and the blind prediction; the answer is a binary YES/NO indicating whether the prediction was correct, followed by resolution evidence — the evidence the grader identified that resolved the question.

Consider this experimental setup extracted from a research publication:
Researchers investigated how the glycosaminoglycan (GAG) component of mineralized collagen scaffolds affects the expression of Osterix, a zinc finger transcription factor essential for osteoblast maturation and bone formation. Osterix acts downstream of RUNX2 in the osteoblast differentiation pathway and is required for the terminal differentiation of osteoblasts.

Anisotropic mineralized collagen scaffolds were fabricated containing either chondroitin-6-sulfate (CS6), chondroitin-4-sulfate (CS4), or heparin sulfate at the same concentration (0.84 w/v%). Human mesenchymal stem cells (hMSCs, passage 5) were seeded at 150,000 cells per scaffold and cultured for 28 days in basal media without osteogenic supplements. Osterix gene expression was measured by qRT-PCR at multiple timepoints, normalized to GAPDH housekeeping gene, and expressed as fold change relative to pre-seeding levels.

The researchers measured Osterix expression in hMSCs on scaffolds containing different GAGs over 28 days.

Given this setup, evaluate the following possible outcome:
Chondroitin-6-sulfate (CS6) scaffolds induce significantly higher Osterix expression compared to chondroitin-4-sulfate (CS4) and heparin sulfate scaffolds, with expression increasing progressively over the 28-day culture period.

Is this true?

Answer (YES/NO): NO